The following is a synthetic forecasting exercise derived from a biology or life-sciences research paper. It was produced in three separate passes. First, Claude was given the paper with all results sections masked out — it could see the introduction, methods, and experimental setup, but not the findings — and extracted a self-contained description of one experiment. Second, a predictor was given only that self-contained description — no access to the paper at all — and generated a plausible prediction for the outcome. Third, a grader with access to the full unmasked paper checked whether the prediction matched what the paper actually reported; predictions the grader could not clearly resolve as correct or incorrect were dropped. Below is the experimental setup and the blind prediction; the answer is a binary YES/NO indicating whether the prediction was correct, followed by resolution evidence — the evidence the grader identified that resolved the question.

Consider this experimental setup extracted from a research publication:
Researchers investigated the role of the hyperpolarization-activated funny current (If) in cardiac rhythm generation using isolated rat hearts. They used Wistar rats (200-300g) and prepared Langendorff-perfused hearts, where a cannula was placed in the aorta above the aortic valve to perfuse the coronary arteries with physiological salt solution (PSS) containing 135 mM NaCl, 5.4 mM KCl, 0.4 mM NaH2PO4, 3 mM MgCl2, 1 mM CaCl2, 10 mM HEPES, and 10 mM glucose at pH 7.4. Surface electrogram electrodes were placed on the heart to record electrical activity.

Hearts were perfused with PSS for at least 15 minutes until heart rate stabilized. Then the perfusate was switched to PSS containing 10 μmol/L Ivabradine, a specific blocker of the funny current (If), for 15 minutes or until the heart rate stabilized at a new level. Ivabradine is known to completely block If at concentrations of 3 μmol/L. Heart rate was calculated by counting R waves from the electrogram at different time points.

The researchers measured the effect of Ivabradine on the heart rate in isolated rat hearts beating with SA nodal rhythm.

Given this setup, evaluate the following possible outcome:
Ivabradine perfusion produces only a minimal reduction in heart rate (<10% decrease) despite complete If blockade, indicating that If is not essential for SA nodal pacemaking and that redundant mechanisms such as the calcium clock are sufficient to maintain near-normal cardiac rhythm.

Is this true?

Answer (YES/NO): NO